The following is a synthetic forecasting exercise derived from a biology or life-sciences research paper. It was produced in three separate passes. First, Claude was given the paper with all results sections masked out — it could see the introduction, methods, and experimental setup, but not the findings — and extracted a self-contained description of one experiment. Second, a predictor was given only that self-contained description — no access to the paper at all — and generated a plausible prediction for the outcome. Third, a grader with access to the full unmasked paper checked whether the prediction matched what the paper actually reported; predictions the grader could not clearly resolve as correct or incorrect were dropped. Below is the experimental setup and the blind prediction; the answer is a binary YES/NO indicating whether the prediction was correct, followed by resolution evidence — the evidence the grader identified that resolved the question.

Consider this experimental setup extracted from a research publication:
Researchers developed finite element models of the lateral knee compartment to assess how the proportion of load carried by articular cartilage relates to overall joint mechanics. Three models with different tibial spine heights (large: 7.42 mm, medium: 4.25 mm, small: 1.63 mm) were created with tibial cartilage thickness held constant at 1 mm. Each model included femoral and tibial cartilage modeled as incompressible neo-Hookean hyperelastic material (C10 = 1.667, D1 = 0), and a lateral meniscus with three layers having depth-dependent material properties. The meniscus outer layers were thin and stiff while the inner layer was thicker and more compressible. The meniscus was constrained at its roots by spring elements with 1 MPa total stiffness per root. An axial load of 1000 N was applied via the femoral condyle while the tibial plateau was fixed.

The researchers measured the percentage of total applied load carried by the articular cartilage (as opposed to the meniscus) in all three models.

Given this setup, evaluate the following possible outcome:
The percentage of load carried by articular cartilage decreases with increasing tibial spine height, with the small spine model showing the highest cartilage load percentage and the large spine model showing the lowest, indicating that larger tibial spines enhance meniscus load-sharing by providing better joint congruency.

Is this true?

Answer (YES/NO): NO